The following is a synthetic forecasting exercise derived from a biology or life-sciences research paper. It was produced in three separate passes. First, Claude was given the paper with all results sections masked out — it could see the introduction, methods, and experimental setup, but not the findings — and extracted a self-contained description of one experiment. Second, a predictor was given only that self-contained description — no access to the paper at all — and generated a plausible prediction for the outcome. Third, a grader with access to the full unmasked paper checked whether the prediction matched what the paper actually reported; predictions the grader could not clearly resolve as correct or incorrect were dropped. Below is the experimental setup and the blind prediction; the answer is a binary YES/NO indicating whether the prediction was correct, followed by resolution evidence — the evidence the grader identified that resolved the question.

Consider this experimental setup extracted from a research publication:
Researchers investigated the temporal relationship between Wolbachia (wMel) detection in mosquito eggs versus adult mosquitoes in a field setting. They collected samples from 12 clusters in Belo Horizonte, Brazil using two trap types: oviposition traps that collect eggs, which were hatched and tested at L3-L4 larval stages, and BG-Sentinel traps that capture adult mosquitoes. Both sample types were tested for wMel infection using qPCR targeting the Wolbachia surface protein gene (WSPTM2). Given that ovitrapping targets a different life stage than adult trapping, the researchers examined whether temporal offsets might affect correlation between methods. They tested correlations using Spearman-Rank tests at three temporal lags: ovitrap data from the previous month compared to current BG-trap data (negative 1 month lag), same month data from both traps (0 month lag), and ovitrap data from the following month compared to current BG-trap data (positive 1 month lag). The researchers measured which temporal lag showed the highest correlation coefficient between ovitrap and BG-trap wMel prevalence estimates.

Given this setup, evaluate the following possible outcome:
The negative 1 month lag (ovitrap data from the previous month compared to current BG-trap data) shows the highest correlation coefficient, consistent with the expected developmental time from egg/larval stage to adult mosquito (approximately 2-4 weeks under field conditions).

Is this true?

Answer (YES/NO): YES